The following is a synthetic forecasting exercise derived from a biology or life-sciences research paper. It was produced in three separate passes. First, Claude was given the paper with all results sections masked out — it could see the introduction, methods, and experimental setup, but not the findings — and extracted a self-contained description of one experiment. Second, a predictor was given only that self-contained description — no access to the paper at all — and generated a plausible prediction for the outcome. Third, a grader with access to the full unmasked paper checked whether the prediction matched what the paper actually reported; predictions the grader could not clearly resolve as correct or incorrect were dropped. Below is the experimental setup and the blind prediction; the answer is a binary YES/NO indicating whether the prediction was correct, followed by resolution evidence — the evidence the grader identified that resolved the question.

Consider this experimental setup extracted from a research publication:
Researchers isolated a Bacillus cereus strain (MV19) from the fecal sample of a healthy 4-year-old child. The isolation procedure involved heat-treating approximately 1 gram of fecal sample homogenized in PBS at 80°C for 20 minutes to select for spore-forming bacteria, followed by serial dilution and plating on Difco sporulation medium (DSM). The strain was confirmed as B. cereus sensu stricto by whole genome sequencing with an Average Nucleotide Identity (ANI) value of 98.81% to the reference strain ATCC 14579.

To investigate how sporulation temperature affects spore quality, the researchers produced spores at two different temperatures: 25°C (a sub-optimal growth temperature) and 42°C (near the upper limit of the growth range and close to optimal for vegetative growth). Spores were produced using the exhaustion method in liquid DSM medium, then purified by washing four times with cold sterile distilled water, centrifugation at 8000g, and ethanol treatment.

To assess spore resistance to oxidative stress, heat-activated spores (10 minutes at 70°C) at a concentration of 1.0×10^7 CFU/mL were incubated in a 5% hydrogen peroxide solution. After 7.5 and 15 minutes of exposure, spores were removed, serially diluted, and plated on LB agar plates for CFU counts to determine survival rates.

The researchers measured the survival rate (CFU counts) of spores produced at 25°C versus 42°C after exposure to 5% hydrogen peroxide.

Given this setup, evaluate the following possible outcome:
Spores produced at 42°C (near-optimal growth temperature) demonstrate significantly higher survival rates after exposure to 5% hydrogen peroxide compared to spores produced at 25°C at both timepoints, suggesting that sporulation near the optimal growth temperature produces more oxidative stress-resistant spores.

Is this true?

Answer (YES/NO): NO